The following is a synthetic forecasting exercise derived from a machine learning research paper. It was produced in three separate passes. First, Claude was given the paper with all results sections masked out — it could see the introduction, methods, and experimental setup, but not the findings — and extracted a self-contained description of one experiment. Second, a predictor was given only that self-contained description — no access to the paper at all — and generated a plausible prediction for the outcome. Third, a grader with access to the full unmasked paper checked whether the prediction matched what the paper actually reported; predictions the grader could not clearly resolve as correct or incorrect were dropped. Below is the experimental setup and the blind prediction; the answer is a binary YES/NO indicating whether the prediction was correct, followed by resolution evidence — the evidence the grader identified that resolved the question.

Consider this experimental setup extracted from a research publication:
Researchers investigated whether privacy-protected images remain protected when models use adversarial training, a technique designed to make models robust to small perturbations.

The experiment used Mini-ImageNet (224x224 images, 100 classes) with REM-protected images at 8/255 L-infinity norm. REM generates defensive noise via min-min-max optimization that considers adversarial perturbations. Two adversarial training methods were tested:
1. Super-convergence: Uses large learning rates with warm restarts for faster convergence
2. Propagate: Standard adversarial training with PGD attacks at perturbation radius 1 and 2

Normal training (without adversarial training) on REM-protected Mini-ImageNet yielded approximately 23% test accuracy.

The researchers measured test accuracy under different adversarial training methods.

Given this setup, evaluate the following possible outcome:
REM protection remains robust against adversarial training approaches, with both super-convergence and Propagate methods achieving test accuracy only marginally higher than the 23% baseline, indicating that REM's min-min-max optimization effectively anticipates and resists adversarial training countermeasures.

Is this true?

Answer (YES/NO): NO